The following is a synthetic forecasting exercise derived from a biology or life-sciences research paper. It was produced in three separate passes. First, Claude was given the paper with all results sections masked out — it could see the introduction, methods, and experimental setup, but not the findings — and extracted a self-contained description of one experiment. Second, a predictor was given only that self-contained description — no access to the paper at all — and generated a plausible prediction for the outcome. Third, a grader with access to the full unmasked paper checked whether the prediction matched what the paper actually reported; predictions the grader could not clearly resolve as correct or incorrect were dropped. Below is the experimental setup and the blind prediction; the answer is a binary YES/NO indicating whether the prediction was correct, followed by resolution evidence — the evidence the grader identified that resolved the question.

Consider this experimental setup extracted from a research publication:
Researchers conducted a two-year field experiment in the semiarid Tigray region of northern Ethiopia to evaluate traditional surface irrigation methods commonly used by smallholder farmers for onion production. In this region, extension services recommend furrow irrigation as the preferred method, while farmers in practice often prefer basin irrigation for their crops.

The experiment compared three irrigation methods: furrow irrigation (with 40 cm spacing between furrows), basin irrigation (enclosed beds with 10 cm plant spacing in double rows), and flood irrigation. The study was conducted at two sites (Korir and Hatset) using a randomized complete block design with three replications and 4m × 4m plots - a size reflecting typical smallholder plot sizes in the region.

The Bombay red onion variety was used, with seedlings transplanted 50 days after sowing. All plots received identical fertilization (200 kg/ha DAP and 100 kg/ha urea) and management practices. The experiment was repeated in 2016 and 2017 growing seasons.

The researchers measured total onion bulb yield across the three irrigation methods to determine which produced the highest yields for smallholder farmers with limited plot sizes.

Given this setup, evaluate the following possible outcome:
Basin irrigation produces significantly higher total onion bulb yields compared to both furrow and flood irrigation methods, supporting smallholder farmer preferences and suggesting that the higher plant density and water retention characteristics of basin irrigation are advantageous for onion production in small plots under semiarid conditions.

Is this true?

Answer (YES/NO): YES